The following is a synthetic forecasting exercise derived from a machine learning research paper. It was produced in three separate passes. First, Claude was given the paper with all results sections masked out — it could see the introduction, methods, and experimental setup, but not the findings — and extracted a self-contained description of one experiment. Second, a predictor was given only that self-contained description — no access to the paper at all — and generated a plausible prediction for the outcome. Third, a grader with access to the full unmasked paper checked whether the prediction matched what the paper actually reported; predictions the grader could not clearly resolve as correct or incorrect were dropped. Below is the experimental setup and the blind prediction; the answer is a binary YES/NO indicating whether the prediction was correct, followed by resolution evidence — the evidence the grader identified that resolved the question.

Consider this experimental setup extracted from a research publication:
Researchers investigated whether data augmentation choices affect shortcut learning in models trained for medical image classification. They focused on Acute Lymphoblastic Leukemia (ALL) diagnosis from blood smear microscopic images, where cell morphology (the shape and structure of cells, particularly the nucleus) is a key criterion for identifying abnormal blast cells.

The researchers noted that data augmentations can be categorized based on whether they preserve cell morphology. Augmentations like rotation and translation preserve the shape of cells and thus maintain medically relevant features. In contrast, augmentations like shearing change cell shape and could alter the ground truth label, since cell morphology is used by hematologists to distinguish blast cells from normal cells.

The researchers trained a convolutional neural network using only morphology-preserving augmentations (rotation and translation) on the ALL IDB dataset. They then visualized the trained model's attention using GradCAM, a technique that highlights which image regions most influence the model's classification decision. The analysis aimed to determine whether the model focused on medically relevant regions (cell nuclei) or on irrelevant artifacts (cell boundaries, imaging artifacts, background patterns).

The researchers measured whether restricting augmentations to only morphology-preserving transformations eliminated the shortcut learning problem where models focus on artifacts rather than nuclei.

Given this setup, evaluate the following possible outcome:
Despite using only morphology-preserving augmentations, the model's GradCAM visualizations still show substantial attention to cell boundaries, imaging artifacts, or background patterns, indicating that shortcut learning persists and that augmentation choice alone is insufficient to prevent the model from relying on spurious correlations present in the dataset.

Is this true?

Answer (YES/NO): YES